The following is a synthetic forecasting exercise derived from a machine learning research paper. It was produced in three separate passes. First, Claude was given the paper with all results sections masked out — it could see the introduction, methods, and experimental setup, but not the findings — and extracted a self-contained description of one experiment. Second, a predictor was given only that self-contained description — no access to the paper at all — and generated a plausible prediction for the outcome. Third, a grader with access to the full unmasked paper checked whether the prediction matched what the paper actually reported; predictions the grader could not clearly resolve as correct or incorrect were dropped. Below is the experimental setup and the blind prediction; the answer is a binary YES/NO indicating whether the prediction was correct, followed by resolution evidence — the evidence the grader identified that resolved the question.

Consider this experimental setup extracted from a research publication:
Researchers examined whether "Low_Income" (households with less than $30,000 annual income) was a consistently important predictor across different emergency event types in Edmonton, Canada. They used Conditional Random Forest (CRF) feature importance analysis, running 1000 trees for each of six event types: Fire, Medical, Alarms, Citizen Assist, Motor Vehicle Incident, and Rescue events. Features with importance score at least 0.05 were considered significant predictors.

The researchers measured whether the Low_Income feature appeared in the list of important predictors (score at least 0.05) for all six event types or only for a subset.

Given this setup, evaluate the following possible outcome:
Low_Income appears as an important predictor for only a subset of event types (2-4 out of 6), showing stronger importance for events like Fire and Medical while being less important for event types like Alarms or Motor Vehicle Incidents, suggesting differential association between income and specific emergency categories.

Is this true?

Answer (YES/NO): NO